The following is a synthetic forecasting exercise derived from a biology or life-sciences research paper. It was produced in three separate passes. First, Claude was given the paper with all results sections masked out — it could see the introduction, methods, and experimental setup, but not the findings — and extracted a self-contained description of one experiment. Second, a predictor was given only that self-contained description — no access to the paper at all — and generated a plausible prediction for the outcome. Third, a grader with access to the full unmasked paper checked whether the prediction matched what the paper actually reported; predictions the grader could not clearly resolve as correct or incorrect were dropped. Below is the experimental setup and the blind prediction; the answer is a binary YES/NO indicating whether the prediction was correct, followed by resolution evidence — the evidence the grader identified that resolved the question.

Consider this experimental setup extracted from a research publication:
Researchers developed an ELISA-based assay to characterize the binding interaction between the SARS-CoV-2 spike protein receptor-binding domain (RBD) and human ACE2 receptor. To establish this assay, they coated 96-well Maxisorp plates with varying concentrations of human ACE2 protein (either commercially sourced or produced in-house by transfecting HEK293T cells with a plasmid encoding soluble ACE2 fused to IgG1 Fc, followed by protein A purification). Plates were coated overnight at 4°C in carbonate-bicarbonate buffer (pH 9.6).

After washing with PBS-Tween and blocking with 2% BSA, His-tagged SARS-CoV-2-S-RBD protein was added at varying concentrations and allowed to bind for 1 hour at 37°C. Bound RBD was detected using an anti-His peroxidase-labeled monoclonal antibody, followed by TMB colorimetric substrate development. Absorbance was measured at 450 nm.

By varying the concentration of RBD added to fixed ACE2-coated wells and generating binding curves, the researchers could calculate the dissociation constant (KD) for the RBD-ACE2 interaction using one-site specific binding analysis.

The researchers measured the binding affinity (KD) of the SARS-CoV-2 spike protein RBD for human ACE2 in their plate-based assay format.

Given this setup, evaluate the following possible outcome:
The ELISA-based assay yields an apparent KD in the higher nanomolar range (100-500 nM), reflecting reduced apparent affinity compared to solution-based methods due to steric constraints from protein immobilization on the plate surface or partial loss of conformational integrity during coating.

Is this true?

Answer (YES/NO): NO